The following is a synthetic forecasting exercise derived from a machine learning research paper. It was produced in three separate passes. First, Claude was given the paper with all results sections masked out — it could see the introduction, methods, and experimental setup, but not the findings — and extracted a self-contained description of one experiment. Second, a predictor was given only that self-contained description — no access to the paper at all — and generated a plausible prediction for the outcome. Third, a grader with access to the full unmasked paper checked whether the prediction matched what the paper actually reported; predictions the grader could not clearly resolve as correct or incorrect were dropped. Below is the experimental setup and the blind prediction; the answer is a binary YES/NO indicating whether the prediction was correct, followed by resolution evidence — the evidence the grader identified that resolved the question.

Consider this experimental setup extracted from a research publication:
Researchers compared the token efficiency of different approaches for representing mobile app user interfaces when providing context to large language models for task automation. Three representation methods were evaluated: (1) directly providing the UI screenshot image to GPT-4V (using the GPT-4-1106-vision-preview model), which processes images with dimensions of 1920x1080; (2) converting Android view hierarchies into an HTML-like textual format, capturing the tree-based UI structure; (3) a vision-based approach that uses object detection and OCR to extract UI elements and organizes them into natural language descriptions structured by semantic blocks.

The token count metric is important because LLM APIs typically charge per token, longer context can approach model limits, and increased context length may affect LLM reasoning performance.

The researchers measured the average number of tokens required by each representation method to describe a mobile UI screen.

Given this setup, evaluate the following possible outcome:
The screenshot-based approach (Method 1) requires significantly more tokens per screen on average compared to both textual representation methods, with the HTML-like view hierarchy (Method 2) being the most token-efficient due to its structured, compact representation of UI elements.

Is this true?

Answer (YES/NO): NO